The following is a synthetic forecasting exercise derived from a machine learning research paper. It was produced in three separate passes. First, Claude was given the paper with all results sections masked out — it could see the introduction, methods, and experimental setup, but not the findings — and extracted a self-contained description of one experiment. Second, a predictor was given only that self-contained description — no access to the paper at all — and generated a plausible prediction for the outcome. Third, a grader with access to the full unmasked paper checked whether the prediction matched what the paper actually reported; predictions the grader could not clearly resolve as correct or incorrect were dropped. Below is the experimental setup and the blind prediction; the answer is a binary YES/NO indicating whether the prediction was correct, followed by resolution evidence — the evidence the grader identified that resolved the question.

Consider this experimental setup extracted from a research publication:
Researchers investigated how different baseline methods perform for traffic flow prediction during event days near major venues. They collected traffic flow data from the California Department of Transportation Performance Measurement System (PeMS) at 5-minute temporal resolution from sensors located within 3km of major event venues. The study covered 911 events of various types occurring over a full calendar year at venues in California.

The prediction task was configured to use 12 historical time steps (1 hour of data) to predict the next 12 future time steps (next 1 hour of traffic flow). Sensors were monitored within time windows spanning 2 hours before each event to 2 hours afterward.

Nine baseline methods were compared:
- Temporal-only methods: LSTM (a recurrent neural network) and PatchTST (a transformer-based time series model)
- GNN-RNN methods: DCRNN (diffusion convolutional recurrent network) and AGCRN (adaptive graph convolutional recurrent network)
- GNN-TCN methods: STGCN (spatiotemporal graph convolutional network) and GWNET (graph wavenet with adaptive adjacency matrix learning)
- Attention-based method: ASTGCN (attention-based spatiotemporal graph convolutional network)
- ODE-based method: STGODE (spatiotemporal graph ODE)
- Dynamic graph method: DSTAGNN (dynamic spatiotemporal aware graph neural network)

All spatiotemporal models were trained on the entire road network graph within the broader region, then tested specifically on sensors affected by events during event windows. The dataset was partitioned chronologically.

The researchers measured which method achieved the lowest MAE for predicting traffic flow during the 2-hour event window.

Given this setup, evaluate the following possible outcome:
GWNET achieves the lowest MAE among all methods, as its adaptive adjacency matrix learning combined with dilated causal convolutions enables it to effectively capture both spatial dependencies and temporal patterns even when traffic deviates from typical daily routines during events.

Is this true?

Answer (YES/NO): YES